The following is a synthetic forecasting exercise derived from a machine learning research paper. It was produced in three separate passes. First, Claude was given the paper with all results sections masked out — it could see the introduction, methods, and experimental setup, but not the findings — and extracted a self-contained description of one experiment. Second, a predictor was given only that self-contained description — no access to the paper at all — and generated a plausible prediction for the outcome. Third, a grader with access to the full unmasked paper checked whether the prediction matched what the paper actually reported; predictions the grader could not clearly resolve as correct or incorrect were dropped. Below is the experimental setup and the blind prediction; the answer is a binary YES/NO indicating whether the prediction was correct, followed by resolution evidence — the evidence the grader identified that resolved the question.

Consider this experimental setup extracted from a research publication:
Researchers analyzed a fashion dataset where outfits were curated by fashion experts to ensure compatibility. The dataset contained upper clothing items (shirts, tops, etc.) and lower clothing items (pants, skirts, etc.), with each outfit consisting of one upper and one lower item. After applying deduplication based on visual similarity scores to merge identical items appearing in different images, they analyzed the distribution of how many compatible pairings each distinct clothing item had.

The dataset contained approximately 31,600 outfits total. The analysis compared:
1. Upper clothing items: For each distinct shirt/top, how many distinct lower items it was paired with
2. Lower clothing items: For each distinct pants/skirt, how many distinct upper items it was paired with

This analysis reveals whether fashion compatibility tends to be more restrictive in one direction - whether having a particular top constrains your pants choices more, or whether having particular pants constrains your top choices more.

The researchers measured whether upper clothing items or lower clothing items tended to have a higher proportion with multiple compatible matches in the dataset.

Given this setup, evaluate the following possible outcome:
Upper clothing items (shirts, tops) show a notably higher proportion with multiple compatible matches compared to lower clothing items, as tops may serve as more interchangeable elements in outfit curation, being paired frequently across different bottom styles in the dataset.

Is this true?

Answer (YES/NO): YES